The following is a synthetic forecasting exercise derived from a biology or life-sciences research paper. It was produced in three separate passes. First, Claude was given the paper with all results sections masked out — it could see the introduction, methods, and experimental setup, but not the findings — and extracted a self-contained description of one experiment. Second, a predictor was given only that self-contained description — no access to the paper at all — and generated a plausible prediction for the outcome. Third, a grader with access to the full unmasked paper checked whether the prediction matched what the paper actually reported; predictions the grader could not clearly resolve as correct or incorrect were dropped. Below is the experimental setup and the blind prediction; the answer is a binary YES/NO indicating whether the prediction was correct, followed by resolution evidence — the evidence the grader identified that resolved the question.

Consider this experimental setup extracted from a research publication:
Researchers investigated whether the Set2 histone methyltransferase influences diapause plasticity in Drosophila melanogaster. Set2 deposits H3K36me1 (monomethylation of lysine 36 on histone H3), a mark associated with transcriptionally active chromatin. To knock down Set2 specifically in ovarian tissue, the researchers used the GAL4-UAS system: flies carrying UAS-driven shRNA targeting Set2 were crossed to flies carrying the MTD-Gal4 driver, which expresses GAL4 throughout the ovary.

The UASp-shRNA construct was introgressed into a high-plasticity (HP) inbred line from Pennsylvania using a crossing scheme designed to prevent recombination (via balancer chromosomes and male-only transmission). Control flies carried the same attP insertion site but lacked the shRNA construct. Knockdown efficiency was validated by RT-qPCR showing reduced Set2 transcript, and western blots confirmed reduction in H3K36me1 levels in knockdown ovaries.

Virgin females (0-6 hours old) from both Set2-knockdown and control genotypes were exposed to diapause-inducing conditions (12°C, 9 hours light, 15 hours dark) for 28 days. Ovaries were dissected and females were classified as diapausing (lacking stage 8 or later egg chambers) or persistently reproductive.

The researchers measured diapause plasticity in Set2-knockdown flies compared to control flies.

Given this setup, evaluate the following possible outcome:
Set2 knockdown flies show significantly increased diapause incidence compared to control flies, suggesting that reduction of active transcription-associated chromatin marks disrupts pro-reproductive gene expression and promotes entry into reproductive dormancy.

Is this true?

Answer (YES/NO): YES